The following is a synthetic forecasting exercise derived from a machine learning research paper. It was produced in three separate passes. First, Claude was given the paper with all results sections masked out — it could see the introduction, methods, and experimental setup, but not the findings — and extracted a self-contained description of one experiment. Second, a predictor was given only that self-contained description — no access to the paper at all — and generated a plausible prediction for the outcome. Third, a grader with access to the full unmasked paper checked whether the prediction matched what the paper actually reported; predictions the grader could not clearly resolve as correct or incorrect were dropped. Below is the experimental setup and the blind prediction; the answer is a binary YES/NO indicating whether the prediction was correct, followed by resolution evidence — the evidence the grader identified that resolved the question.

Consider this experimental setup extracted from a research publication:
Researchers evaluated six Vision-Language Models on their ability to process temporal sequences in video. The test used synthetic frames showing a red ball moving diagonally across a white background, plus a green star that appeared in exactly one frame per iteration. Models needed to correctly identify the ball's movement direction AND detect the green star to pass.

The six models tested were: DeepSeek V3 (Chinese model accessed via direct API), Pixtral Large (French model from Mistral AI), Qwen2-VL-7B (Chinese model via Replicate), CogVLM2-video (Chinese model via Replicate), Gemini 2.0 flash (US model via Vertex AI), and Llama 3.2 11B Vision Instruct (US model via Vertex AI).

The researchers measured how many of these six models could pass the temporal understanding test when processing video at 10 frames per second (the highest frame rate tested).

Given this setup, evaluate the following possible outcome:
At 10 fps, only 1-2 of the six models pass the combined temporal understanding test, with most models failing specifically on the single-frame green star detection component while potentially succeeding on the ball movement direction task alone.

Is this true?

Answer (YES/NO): NO